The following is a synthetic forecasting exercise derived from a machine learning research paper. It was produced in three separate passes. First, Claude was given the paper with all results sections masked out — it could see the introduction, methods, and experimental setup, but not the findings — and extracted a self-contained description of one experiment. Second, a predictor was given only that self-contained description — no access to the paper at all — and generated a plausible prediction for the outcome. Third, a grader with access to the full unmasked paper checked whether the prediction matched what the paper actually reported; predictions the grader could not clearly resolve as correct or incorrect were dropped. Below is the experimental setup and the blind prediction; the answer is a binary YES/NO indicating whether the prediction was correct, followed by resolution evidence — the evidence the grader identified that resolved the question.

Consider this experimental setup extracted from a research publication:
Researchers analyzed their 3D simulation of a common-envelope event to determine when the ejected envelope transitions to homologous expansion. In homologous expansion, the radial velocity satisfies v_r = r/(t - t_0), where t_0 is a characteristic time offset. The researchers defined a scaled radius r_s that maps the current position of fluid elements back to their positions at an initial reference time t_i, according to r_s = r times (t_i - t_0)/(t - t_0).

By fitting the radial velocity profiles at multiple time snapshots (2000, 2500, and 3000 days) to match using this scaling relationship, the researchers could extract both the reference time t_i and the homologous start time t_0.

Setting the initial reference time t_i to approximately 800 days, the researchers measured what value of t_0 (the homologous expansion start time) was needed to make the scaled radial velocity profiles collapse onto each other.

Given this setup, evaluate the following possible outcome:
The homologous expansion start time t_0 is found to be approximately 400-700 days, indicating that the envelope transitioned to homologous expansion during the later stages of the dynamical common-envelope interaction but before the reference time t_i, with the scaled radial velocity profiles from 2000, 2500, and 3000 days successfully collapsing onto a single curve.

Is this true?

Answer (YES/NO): YES